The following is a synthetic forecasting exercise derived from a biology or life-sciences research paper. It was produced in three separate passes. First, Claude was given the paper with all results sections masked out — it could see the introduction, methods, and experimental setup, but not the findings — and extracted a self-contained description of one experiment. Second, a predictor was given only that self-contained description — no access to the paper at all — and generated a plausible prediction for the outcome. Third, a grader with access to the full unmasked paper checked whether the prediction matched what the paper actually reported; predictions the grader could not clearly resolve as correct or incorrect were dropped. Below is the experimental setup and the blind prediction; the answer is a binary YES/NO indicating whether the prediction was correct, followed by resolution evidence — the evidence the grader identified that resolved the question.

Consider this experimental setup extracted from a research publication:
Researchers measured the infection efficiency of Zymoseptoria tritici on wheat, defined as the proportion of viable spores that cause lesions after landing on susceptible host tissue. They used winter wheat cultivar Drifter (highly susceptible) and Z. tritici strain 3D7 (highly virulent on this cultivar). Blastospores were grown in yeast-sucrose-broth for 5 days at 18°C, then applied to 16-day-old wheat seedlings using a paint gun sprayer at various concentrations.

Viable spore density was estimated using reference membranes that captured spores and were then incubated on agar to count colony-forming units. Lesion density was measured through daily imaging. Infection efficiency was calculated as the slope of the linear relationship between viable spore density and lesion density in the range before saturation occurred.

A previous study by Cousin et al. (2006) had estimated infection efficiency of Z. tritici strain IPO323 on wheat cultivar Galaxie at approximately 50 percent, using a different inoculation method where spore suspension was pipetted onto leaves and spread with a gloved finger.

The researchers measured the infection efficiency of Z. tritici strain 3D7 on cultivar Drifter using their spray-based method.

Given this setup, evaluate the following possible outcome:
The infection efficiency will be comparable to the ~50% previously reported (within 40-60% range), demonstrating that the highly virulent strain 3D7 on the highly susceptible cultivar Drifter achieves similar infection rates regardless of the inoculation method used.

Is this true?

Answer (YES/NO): NO